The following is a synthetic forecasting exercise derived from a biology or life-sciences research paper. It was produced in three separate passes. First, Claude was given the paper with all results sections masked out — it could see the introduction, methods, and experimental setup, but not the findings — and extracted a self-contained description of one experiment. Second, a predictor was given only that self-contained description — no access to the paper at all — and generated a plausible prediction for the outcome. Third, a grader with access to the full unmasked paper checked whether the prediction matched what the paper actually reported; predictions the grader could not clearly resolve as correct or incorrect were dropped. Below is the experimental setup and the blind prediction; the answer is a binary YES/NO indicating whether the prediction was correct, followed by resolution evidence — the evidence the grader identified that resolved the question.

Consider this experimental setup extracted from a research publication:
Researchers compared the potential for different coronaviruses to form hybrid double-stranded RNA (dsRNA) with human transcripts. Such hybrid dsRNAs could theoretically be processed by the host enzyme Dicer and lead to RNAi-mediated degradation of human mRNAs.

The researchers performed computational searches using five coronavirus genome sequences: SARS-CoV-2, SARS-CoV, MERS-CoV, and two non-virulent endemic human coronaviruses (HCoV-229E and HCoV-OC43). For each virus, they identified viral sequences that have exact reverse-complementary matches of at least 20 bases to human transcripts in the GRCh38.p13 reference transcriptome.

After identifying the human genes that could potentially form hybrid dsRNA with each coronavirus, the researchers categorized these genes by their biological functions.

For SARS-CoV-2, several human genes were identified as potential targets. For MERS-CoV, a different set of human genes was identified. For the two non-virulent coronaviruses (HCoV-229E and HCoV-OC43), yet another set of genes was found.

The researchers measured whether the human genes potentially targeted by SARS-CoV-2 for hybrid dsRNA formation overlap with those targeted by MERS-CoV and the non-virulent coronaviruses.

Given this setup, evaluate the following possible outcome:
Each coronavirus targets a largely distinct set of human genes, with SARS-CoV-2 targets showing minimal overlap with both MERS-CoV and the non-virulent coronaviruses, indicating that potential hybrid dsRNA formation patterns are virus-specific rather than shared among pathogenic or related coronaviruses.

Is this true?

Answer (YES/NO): NO